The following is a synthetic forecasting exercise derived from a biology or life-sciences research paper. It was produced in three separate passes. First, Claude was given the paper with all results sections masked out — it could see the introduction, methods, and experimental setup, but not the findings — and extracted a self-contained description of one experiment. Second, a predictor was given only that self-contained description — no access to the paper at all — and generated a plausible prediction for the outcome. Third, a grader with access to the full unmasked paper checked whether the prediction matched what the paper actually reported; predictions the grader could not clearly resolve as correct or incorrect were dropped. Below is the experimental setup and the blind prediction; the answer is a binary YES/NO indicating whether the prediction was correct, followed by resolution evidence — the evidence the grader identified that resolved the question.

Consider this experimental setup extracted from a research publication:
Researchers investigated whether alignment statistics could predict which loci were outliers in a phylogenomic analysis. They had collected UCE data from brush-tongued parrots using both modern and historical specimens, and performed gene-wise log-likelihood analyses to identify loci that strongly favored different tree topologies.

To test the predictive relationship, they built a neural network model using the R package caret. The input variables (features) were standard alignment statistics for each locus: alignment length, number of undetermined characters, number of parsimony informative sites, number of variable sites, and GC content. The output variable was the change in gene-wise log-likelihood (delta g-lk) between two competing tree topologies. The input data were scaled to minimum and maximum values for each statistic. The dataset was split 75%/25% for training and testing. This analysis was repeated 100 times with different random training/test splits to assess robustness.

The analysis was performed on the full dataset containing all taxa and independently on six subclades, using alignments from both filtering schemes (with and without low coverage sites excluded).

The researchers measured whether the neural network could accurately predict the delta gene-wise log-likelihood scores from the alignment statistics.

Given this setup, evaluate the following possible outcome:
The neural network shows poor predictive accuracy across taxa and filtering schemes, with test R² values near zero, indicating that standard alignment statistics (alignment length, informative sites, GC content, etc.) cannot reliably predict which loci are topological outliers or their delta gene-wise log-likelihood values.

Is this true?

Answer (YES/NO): YES